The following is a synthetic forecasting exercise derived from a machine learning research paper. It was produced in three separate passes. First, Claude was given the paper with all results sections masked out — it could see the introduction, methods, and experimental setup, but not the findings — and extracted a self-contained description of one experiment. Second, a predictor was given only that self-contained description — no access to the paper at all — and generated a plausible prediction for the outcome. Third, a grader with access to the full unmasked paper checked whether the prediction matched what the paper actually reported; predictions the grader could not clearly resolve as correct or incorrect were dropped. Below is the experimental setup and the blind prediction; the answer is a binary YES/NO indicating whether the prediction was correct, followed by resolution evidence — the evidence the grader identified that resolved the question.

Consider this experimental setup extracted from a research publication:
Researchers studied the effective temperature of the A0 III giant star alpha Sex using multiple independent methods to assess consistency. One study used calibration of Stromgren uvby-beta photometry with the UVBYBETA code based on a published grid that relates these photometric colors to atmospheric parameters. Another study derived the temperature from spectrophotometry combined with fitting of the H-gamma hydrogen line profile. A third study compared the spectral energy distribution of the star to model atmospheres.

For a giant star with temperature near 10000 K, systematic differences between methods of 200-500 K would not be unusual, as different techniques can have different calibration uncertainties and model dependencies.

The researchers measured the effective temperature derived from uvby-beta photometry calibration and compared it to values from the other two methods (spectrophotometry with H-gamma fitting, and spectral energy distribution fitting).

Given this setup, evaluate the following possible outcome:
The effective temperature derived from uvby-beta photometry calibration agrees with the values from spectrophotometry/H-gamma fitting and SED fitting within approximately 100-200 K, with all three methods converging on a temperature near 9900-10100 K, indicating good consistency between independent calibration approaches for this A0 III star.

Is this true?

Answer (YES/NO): YES